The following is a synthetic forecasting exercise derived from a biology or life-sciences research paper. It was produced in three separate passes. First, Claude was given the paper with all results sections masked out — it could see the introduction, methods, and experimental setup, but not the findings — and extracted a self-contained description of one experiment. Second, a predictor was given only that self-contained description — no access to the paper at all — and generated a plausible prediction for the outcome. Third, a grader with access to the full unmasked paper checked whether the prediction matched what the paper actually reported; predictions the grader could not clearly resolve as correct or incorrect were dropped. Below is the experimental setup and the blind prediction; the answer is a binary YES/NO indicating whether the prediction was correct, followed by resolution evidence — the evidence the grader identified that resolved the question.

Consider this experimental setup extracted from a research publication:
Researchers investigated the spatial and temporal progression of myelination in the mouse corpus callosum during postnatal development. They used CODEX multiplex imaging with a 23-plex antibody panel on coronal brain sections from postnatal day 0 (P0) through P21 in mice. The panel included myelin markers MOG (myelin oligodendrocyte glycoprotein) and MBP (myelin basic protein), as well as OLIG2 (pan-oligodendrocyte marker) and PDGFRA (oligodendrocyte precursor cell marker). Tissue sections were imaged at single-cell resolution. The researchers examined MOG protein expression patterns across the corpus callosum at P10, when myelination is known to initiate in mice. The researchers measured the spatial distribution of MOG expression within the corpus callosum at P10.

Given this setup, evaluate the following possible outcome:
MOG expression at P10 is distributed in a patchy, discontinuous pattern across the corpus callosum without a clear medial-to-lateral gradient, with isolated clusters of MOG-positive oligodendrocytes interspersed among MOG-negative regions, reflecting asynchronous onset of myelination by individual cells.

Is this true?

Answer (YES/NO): NO